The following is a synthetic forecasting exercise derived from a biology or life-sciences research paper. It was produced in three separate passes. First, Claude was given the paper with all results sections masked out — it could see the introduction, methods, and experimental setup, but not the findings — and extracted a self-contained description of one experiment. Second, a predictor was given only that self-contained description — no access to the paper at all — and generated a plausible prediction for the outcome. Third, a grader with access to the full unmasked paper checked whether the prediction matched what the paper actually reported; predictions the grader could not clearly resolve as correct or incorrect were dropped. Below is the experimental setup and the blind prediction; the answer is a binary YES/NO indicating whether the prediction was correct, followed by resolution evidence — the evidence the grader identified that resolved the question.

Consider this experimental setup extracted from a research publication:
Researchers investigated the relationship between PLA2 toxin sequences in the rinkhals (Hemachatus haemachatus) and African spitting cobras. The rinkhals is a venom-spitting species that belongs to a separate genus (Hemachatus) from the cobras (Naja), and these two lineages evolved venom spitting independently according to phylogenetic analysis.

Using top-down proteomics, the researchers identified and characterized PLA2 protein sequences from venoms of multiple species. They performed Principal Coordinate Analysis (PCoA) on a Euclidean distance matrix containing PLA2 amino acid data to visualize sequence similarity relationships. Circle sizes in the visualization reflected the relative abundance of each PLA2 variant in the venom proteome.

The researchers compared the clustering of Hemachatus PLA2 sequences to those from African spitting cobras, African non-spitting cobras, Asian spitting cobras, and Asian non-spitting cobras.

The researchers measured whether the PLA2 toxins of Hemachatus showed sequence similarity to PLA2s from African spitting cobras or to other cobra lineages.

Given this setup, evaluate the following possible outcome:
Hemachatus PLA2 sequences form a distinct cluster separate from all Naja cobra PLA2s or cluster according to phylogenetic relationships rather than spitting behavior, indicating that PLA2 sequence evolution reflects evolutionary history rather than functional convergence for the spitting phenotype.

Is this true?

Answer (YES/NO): NO